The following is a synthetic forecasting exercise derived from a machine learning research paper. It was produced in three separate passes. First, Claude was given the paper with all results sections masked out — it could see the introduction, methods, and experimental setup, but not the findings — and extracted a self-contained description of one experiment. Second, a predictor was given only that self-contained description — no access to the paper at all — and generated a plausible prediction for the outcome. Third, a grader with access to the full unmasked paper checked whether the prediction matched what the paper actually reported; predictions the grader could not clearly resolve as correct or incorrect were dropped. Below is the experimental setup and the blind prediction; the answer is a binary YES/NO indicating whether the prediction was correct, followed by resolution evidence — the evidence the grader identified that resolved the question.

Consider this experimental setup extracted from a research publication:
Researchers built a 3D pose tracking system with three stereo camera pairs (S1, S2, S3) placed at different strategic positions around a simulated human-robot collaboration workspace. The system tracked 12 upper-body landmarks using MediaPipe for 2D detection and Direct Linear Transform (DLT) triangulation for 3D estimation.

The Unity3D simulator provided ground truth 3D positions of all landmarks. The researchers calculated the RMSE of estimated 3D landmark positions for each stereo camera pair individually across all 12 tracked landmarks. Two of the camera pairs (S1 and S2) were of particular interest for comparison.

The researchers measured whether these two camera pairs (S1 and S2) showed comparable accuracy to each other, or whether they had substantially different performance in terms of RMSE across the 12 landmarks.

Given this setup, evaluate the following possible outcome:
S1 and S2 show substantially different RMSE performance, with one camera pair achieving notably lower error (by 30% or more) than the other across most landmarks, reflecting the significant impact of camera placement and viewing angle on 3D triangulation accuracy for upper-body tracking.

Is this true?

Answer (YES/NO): NO